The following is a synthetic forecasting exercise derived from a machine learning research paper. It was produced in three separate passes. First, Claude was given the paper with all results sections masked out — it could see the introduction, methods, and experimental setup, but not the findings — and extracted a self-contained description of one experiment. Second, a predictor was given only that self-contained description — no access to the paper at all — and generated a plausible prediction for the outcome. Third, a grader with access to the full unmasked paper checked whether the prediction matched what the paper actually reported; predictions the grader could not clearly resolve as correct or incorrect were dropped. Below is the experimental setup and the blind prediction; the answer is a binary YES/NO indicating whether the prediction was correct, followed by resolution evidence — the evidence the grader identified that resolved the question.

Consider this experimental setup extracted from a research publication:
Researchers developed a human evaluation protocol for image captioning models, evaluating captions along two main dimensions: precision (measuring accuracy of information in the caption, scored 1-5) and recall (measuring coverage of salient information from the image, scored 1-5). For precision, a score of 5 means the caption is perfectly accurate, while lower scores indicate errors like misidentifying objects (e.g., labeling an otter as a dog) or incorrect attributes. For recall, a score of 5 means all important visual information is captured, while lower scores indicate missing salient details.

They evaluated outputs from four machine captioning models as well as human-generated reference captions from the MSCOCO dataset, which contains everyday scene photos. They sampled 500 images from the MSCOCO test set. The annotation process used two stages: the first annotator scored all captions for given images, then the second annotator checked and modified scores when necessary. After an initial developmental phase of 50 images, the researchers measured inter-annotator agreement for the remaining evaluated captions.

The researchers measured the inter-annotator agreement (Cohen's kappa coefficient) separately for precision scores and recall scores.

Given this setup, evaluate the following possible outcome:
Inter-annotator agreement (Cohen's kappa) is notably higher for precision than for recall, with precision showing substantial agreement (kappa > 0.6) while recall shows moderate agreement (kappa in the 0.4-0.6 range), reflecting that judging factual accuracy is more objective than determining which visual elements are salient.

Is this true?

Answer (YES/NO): NO